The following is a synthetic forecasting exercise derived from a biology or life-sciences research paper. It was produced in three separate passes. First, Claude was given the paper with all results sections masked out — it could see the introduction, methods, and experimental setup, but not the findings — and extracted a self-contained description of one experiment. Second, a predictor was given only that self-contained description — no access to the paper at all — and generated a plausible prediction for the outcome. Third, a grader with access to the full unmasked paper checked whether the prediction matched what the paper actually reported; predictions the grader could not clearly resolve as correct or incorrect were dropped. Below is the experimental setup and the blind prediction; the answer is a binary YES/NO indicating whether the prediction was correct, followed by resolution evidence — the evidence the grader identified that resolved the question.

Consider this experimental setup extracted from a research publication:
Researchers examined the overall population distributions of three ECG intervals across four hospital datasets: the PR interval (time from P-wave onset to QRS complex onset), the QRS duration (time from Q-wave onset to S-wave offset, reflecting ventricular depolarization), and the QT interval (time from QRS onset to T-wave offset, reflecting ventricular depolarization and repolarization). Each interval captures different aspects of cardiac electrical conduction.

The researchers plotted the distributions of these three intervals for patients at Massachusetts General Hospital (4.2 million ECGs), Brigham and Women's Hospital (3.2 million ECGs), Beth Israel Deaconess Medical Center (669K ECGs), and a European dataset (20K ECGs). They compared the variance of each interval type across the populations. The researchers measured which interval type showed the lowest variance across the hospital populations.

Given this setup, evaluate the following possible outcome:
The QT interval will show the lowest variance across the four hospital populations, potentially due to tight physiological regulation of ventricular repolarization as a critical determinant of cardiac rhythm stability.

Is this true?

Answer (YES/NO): NO